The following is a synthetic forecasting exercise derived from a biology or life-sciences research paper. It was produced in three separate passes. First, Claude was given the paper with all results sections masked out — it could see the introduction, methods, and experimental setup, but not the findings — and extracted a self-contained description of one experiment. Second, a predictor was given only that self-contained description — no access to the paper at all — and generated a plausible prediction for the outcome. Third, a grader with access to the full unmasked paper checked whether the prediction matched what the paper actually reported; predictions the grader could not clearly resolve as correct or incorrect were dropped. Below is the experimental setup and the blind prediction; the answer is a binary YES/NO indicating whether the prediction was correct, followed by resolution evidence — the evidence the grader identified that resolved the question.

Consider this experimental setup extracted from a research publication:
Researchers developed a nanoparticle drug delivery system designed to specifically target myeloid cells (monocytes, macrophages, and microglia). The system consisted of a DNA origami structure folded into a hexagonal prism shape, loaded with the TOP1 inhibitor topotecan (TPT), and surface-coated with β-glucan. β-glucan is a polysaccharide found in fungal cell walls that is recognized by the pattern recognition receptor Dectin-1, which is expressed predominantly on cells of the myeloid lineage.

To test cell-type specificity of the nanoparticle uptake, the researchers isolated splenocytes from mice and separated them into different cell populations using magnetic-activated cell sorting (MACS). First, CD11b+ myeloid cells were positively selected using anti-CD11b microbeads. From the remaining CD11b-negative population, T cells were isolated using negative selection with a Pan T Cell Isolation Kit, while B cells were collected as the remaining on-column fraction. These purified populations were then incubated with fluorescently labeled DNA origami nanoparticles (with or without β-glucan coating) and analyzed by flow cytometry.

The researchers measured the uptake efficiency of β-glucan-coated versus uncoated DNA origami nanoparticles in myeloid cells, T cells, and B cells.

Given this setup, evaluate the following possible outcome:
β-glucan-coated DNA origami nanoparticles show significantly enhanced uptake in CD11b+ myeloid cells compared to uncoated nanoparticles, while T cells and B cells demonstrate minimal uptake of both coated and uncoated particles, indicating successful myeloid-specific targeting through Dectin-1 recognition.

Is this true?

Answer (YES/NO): NO